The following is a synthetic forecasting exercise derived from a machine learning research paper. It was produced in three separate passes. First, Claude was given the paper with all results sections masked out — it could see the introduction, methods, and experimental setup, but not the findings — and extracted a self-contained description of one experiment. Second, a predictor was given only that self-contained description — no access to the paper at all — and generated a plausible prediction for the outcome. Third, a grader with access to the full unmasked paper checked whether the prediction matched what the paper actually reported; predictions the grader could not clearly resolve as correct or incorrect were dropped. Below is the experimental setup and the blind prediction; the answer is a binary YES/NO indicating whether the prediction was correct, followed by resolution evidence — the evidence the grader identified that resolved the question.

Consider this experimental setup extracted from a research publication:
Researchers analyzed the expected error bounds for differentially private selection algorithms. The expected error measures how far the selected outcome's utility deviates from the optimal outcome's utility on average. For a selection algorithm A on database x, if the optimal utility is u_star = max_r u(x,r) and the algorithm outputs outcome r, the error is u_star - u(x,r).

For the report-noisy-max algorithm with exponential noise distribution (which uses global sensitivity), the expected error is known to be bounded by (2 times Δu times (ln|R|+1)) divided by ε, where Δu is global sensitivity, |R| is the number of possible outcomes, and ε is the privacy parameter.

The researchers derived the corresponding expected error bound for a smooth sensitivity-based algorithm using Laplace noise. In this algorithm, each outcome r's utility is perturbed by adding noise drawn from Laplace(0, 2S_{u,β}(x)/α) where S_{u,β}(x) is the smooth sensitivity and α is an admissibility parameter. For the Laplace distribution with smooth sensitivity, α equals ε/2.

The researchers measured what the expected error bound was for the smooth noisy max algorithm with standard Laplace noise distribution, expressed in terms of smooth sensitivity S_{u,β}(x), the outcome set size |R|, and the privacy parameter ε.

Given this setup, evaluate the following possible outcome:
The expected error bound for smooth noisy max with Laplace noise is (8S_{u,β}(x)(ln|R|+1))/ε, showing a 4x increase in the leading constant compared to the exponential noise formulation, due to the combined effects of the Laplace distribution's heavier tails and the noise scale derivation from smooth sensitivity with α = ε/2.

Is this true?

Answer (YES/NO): NO